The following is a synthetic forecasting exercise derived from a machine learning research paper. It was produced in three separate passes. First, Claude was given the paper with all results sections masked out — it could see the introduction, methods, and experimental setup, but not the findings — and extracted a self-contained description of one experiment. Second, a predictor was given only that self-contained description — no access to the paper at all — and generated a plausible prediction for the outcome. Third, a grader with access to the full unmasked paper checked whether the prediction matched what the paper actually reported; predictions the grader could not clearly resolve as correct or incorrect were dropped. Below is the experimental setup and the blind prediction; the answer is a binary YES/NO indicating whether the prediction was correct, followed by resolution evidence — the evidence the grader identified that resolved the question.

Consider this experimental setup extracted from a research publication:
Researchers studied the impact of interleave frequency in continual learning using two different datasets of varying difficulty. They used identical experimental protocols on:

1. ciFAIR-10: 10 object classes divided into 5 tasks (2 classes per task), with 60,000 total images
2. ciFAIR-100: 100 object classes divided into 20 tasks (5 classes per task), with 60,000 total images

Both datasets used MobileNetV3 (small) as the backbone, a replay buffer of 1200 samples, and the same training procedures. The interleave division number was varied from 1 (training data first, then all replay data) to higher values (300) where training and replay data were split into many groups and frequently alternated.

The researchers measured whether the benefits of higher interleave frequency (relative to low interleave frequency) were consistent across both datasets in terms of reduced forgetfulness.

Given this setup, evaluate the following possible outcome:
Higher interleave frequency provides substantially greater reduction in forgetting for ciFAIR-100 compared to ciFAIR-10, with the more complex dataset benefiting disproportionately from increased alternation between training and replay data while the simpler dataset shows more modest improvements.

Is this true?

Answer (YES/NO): NO